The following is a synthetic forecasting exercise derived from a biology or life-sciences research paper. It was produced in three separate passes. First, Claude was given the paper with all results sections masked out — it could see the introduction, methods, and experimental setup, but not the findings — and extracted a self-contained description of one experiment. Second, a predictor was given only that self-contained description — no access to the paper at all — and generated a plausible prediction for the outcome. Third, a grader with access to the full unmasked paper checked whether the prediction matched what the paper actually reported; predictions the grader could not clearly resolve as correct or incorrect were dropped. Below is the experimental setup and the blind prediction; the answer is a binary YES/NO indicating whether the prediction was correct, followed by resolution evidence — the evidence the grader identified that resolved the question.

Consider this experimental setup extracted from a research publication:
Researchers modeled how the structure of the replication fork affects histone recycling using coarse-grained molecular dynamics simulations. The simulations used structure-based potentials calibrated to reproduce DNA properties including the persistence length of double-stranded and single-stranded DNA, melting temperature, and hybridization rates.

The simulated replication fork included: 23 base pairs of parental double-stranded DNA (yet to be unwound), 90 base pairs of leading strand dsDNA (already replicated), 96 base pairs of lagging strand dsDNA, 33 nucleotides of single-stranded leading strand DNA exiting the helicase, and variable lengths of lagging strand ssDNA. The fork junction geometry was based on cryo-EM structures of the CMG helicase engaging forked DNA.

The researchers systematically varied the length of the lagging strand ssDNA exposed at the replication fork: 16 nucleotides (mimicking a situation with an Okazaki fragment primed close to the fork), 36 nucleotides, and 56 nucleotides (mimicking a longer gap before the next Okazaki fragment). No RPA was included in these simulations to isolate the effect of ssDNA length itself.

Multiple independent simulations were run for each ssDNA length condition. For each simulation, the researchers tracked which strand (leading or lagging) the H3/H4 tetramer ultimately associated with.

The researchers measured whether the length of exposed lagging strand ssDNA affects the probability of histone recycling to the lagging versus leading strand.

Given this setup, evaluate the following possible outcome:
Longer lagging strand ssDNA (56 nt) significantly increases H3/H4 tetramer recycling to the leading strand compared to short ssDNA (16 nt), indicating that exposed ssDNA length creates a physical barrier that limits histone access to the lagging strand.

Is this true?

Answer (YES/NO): NO